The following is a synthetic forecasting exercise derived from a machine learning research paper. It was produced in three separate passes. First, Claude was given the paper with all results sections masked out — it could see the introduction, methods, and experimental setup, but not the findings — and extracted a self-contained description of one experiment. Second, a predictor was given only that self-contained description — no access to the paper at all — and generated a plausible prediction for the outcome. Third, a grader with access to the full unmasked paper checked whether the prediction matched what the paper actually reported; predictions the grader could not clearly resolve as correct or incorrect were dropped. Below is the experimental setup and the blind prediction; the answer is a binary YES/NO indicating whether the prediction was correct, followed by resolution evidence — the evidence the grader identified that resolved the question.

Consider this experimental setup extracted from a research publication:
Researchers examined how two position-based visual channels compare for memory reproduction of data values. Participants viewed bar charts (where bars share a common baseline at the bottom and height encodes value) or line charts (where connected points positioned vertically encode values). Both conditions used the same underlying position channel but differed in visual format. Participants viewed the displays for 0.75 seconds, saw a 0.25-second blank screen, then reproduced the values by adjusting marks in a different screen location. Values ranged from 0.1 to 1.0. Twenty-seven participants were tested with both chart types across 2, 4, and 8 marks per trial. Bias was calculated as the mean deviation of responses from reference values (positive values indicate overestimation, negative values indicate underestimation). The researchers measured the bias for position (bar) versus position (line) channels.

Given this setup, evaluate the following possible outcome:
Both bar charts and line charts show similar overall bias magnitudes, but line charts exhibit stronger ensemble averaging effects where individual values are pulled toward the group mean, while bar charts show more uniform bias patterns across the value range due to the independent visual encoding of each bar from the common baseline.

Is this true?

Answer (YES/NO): NO